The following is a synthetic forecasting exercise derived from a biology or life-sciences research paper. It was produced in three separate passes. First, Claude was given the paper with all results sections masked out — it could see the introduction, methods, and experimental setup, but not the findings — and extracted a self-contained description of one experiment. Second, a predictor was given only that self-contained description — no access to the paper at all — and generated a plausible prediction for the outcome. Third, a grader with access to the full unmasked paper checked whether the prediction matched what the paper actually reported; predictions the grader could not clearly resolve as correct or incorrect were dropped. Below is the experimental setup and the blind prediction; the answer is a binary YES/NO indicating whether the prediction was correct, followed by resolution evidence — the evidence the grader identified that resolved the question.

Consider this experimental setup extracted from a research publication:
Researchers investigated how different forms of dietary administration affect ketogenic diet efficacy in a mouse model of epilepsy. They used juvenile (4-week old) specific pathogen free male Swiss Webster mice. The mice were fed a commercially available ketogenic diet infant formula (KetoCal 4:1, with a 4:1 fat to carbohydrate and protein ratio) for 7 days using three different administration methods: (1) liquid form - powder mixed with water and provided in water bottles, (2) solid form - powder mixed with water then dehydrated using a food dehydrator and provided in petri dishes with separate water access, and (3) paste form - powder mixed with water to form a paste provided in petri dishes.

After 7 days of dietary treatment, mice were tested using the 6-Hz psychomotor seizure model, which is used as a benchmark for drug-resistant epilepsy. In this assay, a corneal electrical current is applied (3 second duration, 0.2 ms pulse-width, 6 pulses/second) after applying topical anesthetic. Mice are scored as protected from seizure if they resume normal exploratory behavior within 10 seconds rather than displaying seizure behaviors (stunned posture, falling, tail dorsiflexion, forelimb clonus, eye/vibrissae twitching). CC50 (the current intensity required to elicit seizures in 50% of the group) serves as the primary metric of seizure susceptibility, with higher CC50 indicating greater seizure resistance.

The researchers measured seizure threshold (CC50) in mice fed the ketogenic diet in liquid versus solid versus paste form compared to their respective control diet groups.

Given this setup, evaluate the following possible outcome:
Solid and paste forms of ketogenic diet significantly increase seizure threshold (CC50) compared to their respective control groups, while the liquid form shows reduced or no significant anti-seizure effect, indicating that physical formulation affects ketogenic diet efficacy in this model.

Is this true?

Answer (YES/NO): NO